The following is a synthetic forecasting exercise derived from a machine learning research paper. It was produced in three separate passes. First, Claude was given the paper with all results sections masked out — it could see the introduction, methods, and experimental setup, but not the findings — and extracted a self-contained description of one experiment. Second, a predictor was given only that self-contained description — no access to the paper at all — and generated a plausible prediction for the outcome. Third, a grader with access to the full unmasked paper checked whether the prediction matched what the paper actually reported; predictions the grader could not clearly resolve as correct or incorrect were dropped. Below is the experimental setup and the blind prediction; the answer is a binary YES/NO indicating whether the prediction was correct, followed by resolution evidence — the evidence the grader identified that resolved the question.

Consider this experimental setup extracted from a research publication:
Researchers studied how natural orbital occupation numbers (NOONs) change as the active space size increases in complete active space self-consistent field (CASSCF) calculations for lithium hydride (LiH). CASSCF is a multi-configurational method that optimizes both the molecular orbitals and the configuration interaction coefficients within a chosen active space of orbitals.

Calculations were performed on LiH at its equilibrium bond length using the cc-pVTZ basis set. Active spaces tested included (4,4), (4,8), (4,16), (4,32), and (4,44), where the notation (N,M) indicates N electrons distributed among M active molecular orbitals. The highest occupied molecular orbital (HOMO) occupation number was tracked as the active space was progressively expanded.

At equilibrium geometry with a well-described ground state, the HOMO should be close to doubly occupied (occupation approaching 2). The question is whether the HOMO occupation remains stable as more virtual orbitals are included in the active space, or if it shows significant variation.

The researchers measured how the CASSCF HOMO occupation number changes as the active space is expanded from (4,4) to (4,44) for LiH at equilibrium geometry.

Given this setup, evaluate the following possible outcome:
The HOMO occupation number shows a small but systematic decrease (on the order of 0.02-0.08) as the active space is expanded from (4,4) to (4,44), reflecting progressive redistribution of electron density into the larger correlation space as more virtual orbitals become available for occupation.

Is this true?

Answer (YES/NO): NO